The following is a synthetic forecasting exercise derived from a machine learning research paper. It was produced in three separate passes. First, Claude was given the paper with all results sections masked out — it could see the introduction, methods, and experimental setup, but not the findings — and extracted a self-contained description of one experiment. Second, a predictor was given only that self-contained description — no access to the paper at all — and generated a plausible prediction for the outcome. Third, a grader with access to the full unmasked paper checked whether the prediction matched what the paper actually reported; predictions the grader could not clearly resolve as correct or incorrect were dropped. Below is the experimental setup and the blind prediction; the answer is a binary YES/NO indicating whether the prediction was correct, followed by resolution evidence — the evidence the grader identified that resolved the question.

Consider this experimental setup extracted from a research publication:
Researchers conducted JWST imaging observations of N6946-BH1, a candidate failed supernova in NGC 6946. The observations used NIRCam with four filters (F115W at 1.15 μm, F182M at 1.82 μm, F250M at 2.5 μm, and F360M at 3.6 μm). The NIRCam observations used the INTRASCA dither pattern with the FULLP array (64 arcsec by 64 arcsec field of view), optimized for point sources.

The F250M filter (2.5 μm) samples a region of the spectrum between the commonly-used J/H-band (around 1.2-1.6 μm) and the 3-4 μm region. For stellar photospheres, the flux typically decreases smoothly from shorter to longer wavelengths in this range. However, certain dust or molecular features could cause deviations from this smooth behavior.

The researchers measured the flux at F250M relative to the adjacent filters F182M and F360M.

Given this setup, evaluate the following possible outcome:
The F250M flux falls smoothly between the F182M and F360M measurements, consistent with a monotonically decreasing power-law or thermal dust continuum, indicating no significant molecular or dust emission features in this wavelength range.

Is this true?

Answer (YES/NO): NO